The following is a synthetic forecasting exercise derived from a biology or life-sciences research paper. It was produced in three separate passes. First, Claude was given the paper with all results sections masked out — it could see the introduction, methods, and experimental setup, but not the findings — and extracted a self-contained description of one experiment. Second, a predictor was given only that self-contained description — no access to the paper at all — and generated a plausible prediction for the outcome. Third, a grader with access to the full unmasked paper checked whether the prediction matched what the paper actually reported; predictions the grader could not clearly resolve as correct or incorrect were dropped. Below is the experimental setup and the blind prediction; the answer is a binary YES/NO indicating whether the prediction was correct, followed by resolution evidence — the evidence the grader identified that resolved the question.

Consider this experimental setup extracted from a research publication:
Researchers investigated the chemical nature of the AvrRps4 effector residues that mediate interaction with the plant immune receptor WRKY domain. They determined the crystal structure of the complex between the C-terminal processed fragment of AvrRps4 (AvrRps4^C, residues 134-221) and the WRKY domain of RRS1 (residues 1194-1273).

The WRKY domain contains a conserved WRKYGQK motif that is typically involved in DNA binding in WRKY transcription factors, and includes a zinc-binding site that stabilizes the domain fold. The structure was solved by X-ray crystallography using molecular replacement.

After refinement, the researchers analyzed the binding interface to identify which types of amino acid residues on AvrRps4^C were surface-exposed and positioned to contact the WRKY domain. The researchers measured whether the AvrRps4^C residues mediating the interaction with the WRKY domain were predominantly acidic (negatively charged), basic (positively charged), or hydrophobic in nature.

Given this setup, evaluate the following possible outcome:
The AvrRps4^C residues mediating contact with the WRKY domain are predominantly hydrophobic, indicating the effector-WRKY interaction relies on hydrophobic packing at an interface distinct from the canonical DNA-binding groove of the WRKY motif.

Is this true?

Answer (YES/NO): NO